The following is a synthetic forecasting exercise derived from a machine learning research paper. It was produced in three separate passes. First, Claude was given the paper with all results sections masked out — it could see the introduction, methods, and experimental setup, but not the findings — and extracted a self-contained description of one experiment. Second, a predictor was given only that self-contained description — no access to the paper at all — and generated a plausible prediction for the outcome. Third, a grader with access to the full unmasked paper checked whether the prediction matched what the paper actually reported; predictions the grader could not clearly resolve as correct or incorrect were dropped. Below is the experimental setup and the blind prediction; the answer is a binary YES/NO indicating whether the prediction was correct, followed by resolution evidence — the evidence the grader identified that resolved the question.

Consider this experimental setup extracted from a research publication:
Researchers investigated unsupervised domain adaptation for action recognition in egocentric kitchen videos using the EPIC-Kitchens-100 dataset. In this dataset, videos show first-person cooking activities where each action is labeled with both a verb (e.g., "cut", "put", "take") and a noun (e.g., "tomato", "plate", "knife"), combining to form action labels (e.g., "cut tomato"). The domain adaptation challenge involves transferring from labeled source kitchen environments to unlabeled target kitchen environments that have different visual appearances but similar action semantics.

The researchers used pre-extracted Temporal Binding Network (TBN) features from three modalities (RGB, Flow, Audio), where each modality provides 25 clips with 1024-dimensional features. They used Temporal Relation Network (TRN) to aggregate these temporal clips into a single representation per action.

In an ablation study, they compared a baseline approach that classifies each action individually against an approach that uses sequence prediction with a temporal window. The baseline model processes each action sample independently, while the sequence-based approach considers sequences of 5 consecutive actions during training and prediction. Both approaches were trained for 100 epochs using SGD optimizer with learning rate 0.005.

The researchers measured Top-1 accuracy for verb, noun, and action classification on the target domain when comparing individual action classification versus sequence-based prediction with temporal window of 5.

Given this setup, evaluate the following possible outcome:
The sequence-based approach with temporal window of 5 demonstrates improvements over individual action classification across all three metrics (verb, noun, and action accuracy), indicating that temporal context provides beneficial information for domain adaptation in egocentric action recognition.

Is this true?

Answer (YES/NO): YES